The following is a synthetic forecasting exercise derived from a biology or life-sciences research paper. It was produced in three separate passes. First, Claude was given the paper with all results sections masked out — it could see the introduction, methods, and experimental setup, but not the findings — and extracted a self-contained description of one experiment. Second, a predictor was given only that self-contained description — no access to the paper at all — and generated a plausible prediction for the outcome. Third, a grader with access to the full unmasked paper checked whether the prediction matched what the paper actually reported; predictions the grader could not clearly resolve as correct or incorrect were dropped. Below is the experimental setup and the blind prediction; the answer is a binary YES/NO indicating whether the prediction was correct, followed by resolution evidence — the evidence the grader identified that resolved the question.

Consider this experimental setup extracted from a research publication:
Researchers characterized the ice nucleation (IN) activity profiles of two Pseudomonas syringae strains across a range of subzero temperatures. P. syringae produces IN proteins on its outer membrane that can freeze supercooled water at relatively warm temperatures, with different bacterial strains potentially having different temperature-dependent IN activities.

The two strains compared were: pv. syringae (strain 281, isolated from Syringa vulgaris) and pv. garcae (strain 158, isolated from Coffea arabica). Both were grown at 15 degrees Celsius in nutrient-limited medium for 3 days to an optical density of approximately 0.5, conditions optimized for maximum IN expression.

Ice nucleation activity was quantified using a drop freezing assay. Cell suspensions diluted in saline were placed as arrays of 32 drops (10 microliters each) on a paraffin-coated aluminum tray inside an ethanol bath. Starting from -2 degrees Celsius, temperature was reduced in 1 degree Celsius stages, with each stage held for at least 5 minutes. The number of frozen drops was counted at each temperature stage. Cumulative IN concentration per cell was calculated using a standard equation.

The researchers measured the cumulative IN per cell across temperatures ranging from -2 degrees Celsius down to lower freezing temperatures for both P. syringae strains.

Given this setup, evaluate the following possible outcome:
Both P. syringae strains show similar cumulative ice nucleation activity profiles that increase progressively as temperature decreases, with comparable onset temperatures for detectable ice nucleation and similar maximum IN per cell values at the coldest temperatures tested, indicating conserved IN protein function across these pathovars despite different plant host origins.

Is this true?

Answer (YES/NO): NO